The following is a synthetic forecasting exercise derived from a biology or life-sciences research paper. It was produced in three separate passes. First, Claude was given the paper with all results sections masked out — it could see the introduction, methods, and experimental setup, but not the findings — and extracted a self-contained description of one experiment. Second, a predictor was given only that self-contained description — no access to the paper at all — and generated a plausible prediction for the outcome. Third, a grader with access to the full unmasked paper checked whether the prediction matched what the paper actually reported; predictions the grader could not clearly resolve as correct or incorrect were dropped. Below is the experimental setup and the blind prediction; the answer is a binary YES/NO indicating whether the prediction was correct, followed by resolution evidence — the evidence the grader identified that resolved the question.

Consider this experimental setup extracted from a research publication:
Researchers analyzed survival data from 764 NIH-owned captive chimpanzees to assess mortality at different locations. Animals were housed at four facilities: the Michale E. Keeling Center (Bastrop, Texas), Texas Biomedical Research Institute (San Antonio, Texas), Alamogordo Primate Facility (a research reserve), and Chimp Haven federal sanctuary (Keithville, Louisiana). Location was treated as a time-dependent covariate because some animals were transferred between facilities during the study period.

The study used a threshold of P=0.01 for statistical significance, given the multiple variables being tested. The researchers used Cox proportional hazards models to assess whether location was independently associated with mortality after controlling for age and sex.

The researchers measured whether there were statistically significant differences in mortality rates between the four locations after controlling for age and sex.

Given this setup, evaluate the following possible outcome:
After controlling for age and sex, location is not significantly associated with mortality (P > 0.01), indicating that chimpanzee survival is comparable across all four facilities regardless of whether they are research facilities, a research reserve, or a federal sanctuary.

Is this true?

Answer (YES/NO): YES